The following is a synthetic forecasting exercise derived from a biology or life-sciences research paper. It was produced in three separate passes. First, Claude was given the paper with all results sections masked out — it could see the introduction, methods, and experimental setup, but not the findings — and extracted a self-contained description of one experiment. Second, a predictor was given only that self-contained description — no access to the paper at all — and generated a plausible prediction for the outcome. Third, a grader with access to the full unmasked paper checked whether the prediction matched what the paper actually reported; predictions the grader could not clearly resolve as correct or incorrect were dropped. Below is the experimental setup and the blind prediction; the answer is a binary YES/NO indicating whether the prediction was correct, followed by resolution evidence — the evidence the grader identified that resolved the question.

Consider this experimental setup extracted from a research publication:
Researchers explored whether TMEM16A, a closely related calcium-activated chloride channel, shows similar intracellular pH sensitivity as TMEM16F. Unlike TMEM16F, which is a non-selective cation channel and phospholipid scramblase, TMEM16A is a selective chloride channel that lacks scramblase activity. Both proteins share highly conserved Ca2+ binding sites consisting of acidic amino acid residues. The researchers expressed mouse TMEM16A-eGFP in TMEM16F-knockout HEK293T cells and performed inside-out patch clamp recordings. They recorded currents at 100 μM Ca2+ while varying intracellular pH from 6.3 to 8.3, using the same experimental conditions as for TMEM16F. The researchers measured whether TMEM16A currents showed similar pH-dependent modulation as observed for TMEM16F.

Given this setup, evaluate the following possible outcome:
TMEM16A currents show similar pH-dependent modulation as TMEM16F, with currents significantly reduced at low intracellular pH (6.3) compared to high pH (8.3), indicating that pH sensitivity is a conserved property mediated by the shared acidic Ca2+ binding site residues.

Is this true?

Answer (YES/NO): NO